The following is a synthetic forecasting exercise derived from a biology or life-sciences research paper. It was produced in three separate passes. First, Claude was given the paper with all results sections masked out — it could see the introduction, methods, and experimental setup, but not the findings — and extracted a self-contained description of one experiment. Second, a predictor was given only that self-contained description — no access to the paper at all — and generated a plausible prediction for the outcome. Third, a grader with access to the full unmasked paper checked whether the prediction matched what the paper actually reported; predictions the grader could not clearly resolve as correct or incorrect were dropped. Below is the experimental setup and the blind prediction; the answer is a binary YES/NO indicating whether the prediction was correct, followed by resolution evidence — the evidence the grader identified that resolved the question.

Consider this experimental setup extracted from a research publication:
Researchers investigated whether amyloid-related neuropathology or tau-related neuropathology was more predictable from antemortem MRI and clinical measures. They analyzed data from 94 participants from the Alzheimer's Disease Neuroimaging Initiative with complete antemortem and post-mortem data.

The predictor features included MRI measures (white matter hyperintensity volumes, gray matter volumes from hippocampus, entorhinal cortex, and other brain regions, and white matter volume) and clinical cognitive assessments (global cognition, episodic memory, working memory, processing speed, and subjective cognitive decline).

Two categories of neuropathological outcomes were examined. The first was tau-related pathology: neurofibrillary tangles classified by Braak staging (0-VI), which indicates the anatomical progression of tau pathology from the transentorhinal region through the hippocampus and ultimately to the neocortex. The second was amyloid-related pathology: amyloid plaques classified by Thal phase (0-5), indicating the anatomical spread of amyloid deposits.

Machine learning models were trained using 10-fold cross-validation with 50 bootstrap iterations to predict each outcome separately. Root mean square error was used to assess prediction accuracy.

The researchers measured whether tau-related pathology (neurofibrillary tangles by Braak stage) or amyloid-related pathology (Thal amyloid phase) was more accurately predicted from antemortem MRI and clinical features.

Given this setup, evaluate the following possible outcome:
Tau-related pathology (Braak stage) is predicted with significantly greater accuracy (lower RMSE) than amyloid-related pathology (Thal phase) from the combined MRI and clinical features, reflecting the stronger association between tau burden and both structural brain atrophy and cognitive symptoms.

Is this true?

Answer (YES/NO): NO